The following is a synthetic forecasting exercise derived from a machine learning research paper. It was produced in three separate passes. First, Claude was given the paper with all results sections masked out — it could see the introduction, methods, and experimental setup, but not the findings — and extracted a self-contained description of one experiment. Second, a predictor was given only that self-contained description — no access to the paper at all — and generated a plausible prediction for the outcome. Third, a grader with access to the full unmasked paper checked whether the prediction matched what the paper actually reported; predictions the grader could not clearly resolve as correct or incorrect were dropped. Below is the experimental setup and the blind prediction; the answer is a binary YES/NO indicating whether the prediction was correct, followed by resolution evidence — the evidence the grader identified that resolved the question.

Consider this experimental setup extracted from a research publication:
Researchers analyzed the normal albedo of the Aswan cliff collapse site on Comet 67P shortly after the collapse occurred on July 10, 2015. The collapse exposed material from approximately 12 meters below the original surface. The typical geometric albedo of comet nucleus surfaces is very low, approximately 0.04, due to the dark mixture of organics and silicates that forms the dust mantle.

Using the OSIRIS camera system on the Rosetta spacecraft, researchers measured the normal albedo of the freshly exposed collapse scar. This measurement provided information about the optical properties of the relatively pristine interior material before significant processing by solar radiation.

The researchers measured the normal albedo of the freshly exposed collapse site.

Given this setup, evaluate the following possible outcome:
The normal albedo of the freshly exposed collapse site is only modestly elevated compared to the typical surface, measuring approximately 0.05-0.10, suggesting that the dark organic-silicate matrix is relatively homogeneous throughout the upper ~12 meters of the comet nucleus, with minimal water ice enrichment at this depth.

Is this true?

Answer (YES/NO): NO